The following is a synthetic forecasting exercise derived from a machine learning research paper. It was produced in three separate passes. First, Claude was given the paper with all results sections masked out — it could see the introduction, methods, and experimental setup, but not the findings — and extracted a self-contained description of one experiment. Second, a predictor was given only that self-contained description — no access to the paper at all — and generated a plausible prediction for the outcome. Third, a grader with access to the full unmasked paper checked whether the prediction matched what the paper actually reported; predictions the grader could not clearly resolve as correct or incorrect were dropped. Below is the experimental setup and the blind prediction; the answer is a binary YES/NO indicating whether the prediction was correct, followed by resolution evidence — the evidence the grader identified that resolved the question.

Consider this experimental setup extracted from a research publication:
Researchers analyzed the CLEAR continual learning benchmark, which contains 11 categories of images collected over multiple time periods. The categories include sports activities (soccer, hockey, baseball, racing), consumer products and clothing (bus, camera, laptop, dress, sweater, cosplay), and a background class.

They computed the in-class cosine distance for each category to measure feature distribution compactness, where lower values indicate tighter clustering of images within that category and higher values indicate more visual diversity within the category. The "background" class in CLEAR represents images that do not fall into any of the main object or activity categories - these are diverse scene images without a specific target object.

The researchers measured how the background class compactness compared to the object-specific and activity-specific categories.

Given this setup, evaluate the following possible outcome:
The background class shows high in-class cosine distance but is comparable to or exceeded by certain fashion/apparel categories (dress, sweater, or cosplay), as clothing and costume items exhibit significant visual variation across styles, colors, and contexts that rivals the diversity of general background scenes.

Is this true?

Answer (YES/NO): NO